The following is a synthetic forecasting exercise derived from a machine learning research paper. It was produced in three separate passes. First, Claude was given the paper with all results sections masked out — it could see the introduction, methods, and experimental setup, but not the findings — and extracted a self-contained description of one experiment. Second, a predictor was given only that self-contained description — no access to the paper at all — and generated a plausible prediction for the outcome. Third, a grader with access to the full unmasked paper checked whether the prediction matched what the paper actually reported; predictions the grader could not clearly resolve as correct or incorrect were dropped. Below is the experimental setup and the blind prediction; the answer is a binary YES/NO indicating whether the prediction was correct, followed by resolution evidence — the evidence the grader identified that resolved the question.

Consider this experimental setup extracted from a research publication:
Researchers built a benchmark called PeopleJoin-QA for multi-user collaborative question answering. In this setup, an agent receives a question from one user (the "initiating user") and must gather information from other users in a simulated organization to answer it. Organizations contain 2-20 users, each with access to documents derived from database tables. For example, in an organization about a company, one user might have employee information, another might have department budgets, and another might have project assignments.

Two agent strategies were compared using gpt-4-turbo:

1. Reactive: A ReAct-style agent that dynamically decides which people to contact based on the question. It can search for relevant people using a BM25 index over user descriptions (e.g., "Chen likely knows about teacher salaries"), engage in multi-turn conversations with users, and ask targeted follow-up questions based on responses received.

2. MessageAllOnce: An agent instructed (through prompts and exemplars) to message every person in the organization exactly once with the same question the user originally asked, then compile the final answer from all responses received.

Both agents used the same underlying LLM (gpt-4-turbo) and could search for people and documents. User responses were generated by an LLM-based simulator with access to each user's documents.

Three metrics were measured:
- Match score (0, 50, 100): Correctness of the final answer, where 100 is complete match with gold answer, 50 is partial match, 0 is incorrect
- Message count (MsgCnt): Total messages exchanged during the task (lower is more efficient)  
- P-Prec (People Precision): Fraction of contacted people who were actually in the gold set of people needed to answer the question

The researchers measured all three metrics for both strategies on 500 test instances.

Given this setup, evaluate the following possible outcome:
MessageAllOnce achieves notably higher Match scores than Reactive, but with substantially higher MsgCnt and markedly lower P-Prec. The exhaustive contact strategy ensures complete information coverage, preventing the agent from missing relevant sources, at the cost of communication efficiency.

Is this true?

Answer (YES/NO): NO